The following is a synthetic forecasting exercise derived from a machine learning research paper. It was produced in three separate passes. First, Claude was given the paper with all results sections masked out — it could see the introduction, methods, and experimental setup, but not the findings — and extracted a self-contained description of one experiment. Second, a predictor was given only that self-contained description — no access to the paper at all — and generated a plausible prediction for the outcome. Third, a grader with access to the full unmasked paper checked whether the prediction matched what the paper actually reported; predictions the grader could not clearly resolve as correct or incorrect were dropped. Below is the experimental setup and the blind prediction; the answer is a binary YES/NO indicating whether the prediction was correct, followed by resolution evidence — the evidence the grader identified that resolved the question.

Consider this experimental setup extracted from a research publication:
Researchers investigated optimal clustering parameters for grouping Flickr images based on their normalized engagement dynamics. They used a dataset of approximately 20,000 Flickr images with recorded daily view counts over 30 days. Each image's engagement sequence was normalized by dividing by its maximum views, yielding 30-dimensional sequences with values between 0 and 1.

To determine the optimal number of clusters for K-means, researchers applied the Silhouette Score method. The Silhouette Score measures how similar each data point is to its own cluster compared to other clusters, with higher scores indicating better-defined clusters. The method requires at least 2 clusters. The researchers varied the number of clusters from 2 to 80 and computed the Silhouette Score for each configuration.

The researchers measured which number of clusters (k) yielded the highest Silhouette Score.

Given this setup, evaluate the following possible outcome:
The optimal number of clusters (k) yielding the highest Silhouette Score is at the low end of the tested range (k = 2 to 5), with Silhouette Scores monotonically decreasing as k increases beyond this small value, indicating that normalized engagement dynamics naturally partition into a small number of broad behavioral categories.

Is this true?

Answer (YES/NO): NO